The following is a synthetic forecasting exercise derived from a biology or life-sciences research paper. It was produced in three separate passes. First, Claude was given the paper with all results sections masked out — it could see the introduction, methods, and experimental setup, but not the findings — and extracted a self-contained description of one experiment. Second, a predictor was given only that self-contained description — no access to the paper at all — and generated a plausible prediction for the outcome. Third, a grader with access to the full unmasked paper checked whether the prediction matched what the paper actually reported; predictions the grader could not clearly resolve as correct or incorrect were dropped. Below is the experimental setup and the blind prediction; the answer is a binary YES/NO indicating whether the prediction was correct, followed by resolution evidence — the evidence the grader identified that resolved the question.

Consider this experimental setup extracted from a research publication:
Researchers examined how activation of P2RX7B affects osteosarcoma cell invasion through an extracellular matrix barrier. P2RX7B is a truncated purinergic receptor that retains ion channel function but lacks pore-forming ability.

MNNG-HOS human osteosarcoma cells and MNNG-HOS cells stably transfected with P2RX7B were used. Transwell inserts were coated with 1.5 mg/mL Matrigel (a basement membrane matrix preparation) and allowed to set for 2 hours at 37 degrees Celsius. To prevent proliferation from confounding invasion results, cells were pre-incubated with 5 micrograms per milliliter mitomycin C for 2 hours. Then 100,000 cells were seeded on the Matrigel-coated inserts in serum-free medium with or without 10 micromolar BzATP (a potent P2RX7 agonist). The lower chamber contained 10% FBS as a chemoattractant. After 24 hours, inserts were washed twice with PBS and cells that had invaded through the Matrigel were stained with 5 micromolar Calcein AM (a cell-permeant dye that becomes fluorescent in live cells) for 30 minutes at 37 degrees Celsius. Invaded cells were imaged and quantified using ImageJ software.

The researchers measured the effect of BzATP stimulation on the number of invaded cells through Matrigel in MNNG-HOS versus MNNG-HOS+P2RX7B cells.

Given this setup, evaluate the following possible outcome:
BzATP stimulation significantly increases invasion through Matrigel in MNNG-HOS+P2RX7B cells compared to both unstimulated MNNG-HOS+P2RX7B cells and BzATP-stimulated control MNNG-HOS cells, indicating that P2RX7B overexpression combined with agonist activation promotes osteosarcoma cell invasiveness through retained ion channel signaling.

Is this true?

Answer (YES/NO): YES